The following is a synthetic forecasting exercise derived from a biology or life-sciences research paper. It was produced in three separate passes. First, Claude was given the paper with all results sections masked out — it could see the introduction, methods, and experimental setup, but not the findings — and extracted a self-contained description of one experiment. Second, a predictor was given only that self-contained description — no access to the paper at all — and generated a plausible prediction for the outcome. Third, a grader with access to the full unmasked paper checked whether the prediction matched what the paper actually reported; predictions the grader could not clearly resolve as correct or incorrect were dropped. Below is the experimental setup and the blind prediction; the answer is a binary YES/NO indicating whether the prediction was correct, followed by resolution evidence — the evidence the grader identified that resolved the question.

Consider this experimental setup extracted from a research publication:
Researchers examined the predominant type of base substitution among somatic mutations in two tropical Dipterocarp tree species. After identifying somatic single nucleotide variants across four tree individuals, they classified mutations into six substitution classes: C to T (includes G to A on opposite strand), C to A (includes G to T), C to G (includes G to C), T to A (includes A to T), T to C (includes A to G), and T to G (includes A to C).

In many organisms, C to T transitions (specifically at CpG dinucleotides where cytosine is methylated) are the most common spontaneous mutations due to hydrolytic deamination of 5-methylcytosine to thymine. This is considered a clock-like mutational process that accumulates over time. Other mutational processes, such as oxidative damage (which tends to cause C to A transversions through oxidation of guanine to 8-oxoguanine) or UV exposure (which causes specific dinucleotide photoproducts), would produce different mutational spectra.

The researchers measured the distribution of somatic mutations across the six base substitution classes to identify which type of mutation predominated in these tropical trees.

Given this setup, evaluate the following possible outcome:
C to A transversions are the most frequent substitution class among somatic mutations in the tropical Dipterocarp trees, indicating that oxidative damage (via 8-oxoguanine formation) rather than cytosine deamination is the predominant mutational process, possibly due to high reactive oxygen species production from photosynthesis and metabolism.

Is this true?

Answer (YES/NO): NO